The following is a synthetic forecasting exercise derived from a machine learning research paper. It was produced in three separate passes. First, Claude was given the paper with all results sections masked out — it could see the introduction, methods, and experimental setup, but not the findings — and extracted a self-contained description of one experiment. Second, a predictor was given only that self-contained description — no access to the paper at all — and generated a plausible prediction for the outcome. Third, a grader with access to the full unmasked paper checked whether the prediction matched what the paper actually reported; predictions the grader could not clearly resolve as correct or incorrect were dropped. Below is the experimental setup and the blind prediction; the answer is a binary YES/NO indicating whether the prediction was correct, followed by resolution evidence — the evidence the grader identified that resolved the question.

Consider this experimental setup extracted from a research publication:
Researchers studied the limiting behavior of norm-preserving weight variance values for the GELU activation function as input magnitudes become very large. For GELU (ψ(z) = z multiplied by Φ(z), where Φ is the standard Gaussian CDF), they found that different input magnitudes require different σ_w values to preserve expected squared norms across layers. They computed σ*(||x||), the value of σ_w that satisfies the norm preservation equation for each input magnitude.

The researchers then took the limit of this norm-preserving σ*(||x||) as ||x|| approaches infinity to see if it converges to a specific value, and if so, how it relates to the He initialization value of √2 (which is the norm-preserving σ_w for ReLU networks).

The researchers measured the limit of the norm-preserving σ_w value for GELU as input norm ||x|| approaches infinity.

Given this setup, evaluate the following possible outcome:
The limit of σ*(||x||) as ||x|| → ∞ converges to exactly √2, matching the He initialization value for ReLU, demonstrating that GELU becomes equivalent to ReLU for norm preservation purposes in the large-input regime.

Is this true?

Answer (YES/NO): YES